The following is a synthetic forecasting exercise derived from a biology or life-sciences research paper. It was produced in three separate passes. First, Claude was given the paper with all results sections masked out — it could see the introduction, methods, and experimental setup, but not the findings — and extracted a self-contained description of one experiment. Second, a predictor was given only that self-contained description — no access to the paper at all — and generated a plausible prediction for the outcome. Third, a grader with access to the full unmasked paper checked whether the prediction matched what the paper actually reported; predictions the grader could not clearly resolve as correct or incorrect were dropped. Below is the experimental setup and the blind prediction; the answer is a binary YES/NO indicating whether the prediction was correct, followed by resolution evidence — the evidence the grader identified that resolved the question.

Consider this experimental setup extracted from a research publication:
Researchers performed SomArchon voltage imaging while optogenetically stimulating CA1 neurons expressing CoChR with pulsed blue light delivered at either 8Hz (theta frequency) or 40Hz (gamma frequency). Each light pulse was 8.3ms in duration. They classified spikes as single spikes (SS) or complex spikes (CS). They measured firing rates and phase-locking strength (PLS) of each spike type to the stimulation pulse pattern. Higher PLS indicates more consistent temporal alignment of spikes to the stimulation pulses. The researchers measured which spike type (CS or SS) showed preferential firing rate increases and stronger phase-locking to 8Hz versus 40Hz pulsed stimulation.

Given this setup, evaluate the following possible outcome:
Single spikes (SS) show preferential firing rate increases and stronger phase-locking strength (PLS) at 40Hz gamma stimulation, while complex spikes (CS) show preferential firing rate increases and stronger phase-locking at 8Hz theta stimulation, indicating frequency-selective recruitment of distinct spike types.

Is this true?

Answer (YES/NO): YES